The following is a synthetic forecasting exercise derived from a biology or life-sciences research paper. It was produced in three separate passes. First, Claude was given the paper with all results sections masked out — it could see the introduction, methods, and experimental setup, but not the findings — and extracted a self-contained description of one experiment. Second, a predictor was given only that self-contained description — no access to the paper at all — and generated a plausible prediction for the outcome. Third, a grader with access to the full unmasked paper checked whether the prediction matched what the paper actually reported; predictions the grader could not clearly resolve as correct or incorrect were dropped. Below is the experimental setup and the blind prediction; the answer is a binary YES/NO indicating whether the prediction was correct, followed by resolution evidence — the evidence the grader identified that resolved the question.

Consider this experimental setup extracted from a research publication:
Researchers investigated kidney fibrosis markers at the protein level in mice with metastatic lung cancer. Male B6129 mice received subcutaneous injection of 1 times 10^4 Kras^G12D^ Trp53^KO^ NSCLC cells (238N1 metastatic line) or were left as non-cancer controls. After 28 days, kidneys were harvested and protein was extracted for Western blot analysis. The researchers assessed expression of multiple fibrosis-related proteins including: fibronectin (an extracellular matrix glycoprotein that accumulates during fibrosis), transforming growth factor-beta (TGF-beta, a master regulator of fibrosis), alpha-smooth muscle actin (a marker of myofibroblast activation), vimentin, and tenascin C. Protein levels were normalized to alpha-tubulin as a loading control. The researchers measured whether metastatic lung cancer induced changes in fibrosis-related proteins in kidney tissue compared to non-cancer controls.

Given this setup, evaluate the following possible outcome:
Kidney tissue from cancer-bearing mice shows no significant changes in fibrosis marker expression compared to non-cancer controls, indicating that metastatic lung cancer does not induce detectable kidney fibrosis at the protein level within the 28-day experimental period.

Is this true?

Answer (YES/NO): NO